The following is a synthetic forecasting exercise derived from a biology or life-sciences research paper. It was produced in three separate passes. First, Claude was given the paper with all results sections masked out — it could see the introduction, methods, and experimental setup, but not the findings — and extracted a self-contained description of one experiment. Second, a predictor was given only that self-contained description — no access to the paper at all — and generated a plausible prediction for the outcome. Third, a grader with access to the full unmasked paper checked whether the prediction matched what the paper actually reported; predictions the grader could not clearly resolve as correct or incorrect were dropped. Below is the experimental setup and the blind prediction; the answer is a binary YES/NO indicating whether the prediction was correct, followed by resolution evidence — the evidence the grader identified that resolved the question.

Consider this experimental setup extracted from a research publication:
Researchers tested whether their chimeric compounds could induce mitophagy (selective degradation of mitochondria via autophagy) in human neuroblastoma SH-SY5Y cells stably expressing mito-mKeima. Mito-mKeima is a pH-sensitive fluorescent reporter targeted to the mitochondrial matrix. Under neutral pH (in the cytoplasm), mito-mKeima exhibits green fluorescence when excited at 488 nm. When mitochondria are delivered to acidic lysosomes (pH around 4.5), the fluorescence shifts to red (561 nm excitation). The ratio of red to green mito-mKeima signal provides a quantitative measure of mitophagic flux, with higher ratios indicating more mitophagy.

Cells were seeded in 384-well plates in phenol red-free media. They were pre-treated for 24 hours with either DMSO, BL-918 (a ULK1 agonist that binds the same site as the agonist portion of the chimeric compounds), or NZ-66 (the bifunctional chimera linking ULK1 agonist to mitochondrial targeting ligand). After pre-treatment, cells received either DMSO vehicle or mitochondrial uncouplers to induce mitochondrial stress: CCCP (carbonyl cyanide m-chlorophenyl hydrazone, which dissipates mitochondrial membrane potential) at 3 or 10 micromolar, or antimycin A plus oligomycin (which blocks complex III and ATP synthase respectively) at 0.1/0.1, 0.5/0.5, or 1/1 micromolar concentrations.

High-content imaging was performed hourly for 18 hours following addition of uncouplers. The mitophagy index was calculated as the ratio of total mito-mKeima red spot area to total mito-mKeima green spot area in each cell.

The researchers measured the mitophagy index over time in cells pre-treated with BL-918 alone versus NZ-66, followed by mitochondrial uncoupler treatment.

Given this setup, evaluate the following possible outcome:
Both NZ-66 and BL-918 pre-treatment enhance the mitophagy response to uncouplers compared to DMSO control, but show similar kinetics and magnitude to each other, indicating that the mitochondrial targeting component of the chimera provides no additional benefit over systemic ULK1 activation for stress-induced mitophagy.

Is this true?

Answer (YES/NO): NO